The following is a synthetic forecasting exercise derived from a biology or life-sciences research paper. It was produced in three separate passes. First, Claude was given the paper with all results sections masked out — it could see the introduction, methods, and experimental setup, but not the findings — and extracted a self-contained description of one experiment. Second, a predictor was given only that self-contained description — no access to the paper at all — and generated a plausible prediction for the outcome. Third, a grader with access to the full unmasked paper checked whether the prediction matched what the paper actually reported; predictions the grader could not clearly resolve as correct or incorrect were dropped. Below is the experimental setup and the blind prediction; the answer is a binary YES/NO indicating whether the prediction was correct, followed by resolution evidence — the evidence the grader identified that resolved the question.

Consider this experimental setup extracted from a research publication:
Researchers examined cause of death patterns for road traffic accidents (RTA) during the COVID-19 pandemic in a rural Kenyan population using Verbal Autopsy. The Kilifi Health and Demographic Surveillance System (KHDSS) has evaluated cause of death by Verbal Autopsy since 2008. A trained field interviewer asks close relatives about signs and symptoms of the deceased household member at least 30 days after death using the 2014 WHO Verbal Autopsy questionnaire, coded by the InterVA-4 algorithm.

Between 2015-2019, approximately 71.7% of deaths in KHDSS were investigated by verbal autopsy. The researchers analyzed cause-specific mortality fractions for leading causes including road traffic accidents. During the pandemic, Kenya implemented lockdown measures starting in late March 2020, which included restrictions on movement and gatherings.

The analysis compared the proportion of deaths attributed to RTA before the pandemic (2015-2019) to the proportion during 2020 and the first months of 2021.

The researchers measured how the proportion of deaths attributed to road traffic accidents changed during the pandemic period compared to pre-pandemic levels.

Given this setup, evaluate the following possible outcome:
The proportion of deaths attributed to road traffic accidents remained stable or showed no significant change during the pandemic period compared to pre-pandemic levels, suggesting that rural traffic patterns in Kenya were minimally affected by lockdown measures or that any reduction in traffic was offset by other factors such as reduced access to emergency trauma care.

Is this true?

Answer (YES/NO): NO